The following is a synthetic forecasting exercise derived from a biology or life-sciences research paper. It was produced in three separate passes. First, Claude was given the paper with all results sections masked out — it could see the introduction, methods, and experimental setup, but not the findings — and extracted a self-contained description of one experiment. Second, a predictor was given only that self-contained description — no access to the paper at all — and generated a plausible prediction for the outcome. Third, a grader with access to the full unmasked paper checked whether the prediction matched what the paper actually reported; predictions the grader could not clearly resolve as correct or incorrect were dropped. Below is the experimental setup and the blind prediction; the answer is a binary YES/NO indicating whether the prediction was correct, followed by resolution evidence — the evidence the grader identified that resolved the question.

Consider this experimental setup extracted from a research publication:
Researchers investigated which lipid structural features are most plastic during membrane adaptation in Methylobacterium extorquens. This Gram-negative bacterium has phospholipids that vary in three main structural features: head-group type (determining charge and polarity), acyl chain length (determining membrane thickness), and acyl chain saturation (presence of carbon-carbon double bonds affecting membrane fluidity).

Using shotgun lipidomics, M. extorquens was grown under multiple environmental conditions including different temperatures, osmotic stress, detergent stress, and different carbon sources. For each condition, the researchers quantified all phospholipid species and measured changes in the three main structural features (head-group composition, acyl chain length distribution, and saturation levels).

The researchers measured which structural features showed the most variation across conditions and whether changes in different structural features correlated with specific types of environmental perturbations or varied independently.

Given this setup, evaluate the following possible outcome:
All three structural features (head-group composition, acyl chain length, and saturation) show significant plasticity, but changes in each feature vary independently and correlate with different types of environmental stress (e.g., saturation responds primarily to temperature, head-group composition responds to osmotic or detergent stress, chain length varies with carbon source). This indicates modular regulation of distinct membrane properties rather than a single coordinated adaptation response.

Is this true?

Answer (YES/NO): NO